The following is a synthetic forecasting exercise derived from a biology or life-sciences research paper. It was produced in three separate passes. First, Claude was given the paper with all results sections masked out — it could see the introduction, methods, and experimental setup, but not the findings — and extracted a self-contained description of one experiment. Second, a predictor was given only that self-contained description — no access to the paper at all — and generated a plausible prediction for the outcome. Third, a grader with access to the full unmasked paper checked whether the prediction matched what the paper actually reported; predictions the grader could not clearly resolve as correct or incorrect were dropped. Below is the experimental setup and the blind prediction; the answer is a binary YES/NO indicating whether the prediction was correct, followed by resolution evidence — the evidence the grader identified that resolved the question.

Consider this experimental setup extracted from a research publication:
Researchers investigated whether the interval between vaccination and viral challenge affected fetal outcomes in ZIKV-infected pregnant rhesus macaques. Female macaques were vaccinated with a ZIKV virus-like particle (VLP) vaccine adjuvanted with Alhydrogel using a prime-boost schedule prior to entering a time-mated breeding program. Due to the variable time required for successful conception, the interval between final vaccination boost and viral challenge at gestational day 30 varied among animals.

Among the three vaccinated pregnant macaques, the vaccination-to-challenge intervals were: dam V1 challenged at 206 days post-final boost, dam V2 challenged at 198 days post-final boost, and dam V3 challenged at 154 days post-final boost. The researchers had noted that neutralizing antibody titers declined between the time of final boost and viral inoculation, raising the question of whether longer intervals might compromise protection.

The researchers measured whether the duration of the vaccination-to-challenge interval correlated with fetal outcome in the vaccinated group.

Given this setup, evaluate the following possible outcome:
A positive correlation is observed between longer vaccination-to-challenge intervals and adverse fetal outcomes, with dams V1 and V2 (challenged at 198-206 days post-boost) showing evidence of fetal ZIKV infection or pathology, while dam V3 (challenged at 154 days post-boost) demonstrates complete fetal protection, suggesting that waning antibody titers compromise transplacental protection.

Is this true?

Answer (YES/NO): NO